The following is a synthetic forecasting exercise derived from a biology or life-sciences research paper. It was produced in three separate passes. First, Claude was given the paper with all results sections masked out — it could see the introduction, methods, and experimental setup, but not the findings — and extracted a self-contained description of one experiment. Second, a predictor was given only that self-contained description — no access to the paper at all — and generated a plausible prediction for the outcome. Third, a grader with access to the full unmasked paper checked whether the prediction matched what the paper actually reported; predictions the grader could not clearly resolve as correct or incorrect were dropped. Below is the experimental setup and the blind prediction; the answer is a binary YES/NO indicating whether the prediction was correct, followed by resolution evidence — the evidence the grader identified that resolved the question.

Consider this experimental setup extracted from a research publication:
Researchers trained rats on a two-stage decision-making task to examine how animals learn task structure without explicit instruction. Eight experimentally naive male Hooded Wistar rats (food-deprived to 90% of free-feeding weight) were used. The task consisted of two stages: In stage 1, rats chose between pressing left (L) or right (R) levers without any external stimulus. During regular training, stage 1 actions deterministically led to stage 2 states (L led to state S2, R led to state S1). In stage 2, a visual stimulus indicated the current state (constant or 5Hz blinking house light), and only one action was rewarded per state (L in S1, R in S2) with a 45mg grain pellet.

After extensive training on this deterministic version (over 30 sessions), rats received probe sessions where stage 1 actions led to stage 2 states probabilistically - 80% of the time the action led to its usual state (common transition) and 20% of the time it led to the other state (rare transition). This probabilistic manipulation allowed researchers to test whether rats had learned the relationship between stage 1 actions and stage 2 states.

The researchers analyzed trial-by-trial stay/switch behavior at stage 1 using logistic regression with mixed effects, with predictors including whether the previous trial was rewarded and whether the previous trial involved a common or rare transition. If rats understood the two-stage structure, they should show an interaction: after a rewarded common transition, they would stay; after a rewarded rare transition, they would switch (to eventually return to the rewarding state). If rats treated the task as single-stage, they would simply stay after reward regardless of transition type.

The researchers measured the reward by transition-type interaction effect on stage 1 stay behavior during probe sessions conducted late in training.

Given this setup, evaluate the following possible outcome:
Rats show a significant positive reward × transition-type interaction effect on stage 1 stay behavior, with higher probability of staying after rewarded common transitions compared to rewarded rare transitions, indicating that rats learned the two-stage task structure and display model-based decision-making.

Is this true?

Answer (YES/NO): YES